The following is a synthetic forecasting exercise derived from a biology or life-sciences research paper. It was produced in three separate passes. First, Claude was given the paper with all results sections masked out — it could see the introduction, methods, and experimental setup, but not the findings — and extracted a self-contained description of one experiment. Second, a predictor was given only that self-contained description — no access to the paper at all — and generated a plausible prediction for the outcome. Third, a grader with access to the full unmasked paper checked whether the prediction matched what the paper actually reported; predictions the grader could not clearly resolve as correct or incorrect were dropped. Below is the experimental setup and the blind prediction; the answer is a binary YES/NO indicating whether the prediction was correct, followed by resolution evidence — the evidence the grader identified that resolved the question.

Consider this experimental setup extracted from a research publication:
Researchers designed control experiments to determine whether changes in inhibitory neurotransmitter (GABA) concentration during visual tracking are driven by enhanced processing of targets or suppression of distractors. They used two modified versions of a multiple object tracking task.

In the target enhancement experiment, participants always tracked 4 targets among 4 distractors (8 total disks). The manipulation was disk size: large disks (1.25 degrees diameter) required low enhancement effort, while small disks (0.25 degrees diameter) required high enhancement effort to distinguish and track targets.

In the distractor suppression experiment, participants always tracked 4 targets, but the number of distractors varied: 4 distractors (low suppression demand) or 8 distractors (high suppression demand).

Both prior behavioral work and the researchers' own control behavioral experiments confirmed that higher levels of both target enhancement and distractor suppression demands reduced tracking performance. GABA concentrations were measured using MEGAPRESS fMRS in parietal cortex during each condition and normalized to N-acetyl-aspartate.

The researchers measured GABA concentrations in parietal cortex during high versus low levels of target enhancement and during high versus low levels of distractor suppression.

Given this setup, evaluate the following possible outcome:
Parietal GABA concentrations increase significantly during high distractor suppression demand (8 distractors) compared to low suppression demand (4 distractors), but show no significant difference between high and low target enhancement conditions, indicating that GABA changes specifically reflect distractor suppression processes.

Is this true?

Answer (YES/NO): NO